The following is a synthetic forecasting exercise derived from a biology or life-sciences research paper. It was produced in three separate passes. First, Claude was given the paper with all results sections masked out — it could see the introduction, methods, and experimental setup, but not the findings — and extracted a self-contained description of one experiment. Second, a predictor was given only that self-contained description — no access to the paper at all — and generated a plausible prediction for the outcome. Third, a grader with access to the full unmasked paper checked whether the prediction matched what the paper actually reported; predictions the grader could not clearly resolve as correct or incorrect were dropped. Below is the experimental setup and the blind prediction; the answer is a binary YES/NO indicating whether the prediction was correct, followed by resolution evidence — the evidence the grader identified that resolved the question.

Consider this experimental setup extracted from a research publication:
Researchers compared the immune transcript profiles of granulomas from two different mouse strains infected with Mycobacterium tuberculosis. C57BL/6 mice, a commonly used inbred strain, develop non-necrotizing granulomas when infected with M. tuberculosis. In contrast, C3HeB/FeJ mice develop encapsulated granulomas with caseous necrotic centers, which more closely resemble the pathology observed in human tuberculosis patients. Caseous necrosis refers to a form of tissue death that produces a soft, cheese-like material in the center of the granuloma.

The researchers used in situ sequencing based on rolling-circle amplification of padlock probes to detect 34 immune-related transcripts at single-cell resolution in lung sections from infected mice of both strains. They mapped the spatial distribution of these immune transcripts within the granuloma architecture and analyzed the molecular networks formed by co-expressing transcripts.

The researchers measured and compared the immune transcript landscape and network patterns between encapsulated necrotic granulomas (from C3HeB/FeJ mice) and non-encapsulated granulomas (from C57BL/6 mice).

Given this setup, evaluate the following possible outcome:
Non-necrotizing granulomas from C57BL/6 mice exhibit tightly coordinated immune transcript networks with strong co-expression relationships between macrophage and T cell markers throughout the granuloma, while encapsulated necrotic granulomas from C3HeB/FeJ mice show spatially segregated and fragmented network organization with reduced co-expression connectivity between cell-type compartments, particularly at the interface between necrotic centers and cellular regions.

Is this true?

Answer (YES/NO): NO